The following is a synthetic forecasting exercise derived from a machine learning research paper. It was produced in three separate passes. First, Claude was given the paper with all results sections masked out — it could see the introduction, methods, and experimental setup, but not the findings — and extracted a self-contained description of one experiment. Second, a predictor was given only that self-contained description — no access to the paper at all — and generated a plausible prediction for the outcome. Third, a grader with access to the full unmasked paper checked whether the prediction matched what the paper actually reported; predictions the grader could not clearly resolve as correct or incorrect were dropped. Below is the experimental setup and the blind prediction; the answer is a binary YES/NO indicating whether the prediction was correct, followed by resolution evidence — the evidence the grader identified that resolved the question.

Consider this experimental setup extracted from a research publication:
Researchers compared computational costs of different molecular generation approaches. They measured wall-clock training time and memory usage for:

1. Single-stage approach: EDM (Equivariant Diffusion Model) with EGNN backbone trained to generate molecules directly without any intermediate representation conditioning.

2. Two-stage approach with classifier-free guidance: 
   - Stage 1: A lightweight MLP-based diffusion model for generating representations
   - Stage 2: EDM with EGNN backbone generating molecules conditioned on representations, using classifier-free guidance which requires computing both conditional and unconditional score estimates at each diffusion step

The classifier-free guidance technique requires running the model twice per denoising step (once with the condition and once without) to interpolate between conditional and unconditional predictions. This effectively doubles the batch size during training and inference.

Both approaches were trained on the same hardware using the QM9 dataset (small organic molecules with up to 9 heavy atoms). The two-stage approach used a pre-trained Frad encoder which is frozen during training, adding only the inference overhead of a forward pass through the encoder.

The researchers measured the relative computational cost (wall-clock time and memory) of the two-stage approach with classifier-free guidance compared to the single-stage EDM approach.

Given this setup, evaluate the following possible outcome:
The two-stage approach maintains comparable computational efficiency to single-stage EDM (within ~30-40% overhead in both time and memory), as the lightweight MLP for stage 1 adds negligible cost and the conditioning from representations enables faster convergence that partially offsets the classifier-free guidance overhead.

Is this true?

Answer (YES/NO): NO